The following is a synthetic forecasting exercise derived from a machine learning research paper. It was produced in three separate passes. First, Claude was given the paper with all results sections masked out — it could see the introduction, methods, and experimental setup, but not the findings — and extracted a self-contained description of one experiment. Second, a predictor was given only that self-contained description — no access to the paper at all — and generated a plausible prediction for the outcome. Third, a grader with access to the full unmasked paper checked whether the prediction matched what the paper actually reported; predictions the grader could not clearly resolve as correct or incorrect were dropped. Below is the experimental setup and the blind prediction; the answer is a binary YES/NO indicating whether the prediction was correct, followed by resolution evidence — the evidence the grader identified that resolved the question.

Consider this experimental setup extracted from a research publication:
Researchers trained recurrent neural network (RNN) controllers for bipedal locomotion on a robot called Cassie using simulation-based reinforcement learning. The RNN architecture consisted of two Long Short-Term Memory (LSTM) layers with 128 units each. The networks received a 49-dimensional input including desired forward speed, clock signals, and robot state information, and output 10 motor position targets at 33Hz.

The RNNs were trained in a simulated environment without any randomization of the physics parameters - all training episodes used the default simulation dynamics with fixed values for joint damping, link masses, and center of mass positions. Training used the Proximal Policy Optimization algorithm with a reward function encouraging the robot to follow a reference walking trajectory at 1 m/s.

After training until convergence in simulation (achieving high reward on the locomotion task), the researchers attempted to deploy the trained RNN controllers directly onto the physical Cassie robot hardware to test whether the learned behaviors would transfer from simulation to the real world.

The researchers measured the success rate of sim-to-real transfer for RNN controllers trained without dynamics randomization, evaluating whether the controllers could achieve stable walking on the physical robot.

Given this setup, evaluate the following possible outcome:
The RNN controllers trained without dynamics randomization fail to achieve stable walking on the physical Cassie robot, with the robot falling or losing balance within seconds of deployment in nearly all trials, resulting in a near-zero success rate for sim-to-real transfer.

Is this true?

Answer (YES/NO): NO